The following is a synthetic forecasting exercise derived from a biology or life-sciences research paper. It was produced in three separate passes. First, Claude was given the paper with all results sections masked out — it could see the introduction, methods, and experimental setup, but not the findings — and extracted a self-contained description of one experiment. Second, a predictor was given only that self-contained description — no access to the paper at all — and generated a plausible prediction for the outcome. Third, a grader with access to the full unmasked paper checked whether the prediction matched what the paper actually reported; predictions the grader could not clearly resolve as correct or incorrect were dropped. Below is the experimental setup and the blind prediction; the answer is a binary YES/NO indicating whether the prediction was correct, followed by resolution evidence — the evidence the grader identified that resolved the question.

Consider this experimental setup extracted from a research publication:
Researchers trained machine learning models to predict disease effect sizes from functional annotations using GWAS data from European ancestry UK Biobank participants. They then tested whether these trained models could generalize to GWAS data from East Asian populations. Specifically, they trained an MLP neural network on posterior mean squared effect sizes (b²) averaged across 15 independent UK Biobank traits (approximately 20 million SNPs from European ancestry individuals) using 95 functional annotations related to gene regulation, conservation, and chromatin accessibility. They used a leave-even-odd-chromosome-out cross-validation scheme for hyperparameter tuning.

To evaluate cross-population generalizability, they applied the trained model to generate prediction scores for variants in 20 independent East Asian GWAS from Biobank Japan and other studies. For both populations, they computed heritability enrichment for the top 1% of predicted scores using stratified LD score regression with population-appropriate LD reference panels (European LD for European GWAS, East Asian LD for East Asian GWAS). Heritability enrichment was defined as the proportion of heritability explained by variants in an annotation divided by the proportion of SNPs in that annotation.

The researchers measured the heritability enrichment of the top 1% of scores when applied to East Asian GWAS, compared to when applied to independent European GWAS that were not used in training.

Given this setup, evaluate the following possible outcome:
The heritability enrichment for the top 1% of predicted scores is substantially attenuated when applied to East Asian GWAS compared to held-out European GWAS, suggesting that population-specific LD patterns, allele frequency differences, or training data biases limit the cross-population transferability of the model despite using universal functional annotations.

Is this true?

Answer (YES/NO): NO